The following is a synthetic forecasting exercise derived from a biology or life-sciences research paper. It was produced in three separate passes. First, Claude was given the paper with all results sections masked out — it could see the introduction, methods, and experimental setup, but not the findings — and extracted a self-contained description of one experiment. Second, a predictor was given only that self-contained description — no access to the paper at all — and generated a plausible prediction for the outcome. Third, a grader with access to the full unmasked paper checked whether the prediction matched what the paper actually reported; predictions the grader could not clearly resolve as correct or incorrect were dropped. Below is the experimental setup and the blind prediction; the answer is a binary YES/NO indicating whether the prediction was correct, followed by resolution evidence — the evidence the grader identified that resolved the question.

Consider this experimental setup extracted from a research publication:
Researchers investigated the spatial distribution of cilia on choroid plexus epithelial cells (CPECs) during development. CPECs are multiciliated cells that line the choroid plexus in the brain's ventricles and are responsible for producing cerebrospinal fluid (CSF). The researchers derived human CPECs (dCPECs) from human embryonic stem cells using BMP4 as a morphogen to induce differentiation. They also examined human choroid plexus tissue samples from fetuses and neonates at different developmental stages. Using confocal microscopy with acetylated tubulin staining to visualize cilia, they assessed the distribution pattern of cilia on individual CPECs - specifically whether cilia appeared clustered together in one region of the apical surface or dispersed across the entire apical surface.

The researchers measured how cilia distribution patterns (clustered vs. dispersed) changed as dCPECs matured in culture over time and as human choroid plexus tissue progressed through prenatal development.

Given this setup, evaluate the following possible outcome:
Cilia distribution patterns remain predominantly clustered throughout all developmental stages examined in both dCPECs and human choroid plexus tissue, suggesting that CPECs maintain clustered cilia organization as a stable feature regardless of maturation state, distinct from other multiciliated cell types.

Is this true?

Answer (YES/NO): NO